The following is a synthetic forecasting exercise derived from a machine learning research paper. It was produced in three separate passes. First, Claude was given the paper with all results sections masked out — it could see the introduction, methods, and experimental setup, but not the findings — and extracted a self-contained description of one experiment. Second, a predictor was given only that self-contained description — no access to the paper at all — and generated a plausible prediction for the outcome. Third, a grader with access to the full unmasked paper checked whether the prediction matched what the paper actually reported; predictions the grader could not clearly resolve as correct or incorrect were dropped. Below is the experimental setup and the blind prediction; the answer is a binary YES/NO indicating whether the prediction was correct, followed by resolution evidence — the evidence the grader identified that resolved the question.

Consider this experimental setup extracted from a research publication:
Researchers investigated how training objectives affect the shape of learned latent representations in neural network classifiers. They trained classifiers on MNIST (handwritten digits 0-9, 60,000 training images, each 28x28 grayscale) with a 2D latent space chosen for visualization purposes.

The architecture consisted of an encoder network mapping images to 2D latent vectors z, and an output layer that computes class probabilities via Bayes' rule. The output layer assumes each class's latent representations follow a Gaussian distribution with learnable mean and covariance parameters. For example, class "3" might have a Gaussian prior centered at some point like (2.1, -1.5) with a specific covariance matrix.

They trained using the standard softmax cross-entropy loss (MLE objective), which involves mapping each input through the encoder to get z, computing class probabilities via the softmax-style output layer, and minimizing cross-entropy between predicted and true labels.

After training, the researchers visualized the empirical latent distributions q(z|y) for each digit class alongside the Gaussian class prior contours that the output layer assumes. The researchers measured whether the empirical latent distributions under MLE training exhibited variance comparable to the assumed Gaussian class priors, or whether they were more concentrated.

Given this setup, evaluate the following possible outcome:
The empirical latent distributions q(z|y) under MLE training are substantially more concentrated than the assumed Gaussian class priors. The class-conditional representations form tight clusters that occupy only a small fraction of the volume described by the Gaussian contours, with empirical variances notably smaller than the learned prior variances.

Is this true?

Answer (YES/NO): YES